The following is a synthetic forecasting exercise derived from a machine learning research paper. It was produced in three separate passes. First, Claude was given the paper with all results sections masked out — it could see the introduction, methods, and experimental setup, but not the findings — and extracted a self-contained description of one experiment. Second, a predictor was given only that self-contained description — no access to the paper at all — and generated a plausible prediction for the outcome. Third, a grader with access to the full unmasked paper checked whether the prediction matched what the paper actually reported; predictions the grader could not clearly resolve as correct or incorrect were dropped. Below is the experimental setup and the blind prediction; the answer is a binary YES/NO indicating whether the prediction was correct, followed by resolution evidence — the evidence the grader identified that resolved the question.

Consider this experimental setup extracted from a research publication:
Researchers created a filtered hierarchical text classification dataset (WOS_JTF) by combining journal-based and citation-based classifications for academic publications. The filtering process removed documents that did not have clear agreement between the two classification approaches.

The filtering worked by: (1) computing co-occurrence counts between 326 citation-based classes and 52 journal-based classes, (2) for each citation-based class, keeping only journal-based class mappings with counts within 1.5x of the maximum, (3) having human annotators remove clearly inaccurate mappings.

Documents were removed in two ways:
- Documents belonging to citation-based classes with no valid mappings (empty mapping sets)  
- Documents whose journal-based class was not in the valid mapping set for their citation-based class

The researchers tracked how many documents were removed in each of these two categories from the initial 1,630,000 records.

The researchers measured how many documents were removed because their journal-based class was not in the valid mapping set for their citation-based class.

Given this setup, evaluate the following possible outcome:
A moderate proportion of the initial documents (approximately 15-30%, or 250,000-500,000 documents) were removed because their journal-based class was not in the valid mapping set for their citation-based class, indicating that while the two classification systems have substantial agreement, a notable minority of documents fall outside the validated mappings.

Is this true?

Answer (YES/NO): NO